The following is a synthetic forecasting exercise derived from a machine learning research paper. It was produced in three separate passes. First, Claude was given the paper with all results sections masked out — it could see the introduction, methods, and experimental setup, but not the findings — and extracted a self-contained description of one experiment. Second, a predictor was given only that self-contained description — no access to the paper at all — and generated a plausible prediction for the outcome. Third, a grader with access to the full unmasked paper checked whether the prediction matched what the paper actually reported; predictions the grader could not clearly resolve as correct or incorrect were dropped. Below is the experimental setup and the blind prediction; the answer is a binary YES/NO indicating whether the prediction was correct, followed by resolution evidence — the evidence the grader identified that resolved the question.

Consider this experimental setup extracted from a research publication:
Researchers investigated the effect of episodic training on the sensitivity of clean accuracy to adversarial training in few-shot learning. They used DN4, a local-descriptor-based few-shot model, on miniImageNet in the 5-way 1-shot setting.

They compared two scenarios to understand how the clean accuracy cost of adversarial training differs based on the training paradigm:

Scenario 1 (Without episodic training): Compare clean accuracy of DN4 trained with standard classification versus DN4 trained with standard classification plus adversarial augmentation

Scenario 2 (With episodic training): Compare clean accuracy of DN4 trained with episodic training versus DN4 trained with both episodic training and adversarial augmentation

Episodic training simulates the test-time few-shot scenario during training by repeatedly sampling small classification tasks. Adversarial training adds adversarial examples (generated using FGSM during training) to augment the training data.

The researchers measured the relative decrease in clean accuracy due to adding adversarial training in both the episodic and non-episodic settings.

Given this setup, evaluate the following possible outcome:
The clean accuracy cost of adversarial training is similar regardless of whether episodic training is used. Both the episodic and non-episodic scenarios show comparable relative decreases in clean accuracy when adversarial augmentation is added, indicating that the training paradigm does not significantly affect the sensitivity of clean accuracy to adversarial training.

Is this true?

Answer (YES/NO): NO